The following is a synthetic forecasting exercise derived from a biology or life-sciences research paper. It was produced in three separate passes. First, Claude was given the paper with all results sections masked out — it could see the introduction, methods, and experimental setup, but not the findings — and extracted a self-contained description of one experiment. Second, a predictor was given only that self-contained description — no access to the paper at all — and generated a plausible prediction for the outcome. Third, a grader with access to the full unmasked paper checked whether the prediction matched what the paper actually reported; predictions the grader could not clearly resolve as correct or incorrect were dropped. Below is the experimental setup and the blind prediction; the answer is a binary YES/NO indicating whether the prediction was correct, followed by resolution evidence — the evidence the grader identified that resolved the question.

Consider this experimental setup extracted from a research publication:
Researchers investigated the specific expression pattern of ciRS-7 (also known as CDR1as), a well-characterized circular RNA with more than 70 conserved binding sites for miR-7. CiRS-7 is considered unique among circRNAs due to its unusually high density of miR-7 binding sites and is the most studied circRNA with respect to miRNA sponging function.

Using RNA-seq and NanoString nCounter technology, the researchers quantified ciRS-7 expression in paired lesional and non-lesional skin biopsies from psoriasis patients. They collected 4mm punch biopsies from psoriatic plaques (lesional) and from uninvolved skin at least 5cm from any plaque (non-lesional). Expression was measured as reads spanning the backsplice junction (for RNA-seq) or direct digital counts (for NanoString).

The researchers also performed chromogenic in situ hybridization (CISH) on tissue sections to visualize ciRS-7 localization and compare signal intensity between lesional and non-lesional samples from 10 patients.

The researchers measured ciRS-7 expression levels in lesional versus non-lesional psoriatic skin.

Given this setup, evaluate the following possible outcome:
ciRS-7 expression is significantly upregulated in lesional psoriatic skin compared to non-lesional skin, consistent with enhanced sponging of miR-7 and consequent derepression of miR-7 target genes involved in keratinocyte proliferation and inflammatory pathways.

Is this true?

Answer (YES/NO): NO